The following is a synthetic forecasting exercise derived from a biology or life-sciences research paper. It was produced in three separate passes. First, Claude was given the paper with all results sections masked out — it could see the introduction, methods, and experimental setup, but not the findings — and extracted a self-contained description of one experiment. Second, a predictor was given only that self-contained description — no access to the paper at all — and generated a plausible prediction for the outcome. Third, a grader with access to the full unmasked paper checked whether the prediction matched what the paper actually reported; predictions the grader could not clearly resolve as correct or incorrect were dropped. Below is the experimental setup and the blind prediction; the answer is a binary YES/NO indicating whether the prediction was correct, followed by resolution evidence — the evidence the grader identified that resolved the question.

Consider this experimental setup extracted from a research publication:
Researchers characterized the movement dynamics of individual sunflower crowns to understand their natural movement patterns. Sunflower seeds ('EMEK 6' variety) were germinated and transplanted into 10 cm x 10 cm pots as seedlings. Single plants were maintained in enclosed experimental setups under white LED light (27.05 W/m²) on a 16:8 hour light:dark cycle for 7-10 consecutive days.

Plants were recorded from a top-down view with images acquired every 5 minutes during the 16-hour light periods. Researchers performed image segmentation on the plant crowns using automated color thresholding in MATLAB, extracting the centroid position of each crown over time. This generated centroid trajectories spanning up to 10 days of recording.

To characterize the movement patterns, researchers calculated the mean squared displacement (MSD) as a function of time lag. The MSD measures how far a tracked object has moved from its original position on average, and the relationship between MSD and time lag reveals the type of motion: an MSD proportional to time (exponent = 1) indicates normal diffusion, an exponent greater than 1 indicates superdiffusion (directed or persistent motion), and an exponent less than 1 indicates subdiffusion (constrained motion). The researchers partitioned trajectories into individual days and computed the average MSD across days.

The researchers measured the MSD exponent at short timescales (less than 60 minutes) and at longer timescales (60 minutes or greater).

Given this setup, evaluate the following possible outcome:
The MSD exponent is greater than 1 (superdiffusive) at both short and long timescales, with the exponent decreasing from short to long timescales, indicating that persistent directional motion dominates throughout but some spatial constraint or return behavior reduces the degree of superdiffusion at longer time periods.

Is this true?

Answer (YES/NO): NO